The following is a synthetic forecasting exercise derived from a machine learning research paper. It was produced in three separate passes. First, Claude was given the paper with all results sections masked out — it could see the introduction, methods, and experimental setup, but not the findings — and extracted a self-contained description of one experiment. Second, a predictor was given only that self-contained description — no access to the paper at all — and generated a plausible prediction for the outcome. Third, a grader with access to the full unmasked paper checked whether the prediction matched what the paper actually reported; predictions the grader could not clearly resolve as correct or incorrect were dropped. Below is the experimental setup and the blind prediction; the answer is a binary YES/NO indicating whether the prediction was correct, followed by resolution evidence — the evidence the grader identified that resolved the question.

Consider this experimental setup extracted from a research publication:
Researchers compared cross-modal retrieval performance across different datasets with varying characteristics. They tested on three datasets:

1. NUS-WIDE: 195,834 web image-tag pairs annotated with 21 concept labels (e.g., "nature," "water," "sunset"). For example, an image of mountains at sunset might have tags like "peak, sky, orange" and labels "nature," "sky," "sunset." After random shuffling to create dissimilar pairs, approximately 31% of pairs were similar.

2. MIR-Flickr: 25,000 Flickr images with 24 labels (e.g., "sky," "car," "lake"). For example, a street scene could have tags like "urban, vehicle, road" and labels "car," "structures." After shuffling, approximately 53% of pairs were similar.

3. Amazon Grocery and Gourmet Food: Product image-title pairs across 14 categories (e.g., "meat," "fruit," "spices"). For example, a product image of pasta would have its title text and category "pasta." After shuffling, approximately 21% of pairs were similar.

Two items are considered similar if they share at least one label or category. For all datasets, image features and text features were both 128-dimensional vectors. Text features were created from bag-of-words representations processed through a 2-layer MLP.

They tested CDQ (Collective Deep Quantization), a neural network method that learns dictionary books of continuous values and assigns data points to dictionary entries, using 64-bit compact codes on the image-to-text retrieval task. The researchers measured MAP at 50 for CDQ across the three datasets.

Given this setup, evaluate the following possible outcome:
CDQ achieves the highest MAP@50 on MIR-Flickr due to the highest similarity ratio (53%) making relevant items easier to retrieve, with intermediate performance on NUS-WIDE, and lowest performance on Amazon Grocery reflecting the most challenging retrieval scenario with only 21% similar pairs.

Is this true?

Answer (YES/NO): YES